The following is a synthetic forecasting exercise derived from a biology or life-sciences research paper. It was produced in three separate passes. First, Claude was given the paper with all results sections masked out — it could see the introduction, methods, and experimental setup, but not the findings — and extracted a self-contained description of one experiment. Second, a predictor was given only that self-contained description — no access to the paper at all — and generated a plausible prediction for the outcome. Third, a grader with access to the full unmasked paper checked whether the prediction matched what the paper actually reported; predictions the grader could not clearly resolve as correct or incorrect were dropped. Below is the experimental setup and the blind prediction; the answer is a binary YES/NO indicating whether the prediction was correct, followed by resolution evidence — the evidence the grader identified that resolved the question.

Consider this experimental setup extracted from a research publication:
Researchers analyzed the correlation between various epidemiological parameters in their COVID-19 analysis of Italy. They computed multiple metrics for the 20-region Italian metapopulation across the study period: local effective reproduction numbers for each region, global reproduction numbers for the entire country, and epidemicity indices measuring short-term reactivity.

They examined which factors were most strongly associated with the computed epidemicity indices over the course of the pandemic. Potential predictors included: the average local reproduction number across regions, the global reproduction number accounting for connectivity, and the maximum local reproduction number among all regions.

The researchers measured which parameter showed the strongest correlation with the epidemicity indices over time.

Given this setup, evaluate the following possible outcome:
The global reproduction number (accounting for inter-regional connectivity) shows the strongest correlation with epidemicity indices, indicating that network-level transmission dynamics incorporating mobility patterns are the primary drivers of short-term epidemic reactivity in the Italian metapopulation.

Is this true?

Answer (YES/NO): NO